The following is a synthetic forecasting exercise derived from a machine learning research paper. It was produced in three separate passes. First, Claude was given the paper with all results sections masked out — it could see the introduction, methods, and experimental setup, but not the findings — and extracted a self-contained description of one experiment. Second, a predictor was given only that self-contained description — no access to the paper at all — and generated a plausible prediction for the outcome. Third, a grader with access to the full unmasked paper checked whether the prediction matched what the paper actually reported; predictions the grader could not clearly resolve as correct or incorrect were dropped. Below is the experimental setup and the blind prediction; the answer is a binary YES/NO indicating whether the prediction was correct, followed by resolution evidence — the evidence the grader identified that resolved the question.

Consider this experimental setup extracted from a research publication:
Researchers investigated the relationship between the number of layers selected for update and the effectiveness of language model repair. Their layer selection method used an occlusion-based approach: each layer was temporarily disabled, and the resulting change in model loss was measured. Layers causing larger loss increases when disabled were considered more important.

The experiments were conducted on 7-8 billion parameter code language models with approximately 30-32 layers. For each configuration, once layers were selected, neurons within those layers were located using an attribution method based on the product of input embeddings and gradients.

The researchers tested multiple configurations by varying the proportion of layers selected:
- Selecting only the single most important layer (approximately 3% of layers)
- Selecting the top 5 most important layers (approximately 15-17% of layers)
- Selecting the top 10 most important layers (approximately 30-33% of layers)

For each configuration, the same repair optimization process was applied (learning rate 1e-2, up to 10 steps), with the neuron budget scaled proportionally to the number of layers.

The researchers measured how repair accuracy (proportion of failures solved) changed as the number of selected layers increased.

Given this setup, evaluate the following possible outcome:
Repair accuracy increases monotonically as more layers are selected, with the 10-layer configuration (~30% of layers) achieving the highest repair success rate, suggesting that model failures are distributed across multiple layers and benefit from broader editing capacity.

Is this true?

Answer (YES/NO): NO